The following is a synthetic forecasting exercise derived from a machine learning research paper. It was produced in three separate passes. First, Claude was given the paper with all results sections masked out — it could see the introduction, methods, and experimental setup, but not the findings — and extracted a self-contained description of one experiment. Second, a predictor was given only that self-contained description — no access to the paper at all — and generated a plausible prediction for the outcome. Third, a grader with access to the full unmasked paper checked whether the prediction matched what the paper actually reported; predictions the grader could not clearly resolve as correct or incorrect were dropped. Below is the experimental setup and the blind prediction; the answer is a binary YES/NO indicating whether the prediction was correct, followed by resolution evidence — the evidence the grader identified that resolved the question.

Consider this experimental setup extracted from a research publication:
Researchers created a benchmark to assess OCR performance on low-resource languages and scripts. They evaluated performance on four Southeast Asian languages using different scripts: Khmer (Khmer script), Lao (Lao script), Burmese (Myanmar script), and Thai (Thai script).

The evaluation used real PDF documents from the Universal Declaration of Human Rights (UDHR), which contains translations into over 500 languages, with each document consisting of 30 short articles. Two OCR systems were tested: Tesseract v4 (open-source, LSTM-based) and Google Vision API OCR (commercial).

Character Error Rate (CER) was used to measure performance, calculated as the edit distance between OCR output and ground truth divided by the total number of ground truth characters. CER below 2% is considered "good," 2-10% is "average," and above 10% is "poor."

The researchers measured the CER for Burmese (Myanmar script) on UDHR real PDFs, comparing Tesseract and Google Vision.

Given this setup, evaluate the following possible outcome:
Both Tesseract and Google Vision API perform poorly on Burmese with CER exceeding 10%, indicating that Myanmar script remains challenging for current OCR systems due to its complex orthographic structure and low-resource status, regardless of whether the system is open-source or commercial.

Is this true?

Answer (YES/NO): NO